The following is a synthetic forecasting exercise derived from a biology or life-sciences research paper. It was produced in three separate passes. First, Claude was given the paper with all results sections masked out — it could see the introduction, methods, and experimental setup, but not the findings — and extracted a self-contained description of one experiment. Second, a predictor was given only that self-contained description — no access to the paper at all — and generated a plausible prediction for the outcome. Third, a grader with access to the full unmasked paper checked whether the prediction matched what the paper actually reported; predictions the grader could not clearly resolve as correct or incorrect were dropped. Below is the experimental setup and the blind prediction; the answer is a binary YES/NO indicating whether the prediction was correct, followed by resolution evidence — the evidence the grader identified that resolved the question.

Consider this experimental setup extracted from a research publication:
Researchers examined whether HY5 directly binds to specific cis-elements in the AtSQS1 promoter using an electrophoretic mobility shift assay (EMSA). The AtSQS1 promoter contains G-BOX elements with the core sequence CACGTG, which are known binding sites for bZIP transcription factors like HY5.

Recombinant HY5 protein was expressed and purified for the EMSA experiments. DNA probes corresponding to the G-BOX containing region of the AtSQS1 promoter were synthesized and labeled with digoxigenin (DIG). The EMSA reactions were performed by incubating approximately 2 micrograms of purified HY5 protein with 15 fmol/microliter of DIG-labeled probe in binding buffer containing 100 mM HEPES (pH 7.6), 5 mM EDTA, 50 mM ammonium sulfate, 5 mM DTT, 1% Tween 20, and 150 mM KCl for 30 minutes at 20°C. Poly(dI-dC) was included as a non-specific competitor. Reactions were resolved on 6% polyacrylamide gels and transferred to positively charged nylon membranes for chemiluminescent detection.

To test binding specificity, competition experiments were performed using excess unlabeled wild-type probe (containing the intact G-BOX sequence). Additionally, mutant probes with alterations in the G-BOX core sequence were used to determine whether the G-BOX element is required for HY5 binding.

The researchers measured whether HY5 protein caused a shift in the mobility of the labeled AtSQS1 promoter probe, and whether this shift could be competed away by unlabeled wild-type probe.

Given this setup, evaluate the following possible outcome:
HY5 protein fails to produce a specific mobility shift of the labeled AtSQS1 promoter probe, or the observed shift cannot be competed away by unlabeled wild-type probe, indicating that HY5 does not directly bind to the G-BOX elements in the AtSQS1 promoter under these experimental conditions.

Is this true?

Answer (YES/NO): NO